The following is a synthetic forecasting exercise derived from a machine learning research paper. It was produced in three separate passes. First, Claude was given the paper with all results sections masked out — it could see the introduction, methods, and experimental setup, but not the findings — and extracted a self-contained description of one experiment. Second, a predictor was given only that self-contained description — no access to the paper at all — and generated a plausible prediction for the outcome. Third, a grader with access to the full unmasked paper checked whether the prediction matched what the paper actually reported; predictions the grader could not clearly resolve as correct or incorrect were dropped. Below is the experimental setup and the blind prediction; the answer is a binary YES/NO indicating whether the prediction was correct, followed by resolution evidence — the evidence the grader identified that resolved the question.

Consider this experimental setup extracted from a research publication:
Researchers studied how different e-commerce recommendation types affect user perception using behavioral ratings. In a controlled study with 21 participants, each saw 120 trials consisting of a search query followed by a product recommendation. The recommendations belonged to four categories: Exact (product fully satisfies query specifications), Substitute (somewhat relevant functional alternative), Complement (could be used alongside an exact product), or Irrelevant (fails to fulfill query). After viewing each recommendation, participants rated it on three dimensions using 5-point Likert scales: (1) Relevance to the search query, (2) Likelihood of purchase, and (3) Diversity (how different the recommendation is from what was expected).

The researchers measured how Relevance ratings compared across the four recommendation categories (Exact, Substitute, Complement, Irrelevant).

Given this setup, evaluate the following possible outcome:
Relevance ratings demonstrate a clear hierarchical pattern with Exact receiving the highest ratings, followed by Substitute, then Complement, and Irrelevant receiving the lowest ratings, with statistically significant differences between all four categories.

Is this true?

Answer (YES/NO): NO